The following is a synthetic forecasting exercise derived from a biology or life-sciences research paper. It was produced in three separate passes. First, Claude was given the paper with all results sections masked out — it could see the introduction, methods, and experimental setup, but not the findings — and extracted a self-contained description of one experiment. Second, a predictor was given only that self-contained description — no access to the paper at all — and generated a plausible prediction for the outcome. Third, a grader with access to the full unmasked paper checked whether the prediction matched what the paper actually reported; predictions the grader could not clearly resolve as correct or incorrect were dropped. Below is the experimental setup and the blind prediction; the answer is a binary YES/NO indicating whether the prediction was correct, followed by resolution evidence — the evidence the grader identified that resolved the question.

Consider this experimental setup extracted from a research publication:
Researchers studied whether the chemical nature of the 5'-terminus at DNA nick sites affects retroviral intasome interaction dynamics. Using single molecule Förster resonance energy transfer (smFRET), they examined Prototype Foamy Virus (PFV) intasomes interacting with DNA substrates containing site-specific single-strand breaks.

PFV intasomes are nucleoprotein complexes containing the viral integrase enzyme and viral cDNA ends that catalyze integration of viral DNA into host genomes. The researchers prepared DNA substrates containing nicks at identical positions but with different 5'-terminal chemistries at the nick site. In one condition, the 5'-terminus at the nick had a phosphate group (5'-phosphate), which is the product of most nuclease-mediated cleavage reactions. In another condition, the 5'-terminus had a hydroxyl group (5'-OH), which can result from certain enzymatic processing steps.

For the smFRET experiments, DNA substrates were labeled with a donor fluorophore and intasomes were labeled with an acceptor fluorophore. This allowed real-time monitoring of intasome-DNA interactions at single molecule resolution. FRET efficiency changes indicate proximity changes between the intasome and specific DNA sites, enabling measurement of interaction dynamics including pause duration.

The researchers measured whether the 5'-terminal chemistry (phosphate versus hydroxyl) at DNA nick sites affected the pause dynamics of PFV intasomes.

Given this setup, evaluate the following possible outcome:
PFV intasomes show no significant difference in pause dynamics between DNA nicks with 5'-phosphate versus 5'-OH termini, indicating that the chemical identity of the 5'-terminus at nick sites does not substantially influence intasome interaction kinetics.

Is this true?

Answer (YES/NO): YES